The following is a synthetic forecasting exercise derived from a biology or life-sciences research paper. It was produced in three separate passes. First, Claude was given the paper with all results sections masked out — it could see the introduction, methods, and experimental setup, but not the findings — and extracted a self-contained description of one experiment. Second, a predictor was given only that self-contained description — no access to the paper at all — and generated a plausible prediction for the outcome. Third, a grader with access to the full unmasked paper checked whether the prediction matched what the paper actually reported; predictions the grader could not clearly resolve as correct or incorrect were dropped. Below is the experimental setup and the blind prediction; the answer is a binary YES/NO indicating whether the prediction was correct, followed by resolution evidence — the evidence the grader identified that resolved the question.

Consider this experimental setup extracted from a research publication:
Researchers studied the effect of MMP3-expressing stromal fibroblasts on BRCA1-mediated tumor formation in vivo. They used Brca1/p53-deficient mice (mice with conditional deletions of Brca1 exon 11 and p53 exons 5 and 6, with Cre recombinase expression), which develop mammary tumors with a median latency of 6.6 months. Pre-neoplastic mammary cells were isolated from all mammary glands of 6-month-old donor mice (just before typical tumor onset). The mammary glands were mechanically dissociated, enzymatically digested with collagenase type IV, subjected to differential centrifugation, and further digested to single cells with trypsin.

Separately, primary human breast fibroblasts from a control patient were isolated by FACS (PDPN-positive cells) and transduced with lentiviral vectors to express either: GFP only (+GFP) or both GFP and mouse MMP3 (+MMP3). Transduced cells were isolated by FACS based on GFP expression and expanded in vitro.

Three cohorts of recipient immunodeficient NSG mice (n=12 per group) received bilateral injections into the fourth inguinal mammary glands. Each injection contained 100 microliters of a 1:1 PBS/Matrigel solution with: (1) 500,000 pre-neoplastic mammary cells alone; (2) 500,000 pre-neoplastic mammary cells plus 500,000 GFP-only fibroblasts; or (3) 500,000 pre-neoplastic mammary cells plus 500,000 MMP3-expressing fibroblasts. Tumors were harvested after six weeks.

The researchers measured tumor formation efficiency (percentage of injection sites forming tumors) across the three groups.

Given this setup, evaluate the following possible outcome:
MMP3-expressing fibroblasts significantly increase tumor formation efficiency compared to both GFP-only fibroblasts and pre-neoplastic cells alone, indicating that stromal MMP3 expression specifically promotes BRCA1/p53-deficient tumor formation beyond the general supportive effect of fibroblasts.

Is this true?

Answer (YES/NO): YES